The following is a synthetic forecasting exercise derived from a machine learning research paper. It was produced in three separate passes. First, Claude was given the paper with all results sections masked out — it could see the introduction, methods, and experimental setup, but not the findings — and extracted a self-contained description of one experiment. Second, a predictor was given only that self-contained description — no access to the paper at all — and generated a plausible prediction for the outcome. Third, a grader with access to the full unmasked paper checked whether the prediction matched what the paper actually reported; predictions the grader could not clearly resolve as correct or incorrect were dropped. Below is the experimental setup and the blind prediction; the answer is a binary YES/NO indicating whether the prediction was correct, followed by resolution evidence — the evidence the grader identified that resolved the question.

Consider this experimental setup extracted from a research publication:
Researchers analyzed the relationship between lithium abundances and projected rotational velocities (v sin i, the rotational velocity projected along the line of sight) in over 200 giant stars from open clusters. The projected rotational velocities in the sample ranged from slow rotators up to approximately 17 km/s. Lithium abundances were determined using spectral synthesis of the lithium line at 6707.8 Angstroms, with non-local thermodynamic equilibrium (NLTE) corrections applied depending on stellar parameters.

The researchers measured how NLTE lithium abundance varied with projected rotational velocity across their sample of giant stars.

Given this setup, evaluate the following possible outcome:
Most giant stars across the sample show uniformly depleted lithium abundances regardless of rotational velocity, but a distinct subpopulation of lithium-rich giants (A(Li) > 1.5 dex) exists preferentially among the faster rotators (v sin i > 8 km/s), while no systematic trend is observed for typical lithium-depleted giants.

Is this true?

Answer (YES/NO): NO